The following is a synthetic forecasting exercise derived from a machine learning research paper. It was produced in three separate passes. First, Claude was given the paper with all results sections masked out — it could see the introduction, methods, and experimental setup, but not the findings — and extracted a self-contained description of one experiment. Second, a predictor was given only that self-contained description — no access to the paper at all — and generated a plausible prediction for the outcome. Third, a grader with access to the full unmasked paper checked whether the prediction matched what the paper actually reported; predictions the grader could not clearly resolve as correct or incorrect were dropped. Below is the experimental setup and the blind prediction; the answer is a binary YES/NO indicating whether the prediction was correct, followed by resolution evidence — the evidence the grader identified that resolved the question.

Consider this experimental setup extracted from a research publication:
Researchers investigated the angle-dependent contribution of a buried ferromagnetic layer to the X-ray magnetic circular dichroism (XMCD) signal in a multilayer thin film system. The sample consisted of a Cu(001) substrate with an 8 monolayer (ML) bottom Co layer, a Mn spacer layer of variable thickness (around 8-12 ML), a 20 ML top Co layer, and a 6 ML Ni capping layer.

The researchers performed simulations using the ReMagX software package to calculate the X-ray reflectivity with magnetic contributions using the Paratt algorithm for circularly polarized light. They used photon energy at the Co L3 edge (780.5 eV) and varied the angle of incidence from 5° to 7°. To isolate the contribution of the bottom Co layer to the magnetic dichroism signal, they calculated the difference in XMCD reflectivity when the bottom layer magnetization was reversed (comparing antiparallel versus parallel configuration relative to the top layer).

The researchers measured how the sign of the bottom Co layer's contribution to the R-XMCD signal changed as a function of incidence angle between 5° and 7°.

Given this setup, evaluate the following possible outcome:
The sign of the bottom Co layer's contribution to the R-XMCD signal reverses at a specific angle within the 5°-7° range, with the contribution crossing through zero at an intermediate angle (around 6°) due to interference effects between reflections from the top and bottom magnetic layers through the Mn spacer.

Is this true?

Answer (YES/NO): YES